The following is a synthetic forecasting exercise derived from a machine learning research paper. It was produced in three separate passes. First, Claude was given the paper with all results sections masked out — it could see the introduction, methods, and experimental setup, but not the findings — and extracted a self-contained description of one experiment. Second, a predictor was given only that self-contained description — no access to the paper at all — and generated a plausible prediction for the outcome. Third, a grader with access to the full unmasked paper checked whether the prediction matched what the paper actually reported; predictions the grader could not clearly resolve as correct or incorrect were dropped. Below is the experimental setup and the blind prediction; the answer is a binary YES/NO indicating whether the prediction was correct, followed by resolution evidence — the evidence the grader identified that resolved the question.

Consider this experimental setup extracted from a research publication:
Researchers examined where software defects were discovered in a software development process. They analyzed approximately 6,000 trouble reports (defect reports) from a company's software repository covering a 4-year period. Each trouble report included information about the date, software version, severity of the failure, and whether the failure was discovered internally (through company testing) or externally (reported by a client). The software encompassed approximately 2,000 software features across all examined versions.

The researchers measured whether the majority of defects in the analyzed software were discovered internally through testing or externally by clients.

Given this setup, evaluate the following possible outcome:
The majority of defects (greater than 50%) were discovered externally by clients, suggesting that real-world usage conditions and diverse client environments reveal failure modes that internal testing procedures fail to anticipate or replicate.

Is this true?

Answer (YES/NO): NO